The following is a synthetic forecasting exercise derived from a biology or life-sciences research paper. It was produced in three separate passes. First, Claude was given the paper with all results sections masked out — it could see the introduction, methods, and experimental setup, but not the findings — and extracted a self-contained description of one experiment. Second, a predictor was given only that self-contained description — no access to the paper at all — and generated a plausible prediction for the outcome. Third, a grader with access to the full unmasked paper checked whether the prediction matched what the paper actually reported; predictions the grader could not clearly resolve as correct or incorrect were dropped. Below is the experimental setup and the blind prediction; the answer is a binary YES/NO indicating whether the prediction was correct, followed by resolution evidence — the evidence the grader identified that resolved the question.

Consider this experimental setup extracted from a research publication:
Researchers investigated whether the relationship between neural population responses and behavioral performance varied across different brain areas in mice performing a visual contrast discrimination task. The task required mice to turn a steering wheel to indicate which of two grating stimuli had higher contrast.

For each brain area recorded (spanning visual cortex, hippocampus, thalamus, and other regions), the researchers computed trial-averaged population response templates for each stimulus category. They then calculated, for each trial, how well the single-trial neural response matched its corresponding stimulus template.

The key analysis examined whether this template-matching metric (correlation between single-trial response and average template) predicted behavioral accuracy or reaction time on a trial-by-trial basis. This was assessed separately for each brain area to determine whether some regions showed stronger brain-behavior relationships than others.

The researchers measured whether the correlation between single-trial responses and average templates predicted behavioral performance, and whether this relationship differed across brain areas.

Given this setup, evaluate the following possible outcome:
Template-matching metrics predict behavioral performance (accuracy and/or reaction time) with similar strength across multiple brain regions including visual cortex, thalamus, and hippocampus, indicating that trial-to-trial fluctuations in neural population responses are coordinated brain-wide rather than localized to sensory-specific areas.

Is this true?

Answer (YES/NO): NO